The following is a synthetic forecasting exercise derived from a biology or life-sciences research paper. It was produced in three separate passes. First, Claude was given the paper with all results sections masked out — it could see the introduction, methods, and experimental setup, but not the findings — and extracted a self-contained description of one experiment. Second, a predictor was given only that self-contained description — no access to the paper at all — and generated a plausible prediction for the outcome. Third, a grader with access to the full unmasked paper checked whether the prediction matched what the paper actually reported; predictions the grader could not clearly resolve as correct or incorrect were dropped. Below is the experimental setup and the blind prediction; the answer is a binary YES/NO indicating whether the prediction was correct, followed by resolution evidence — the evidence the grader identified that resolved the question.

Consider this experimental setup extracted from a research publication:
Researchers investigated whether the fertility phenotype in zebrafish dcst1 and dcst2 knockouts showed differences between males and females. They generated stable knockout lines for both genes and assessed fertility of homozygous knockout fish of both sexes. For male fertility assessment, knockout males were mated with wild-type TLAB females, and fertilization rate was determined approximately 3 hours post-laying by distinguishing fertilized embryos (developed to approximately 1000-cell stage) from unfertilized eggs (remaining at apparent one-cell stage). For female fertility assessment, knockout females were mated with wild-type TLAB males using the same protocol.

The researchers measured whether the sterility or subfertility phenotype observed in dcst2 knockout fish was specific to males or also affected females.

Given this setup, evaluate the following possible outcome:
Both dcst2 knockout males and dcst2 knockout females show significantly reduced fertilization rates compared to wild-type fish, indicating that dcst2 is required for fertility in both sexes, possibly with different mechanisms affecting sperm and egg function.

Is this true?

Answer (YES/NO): NO